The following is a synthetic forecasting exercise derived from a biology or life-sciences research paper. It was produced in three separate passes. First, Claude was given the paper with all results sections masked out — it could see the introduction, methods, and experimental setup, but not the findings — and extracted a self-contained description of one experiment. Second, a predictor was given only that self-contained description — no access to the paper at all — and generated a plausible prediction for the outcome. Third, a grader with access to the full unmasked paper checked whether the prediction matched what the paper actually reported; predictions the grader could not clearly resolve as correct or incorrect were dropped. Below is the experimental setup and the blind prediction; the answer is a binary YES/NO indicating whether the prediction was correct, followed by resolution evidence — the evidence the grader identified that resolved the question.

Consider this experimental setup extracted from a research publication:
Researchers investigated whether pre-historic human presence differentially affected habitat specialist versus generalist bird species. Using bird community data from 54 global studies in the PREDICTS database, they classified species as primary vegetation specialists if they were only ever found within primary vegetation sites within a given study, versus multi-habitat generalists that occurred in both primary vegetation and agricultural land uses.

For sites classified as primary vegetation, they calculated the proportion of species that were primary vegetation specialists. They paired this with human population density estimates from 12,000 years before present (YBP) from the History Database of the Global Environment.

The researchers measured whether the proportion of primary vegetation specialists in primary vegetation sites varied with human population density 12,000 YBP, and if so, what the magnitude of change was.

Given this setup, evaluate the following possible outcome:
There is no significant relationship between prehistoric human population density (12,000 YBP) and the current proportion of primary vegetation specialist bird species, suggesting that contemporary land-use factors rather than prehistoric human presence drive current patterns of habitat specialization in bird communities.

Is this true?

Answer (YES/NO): NO